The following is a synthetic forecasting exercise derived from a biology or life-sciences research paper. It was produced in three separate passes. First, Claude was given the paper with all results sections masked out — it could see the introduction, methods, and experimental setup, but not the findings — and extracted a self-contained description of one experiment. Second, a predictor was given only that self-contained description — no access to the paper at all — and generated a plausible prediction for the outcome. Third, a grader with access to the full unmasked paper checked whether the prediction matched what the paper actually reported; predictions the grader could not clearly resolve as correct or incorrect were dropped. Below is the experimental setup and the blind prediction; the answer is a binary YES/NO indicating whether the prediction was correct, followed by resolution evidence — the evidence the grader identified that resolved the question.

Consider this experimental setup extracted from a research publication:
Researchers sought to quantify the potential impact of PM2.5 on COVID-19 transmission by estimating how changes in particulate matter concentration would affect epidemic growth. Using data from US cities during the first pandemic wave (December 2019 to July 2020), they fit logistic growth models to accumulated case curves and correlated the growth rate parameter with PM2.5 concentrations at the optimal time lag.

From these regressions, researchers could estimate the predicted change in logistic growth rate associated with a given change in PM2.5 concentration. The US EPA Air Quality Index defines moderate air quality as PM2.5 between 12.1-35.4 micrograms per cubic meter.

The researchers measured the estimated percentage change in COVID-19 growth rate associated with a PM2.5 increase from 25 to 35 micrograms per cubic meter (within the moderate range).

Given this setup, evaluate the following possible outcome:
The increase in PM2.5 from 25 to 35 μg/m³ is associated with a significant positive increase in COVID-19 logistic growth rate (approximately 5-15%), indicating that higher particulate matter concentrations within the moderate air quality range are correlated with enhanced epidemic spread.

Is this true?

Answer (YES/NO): YES